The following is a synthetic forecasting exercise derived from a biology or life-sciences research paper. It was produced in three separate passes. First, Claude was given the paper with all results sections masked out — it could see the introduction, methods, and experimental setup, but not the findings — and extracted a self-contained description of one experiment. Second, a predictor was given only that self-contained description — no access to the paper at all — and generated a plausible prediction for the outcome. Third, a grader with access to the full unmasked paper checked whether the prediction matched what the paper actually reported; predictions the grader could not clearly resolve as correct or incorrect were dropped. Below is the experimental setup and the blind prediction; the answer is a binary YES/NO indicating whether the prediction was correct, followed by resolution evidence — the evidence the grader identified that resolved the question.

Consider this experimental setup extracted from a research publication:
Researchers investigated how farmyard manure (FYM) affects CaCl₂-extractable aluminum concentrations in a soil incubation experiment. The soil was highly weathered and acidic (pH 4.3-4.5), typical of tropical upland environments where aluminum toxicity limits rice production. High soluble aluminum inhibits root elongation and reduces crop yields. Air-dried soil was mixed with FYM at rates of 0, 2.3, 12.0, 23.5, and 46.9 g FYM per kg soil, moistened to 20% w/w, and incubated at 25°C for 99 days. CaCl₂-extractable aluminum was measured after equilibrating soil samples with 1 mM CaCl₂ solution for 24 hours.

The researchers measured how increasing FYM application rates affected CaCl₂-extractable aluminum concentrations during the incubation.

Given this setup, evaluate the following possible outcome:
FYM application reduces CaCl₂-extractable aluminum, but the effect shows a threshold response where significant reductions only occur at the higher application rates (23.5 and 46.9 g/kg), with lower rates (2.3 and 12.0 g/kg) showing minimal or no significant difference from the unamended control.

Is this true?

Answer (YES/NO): NO